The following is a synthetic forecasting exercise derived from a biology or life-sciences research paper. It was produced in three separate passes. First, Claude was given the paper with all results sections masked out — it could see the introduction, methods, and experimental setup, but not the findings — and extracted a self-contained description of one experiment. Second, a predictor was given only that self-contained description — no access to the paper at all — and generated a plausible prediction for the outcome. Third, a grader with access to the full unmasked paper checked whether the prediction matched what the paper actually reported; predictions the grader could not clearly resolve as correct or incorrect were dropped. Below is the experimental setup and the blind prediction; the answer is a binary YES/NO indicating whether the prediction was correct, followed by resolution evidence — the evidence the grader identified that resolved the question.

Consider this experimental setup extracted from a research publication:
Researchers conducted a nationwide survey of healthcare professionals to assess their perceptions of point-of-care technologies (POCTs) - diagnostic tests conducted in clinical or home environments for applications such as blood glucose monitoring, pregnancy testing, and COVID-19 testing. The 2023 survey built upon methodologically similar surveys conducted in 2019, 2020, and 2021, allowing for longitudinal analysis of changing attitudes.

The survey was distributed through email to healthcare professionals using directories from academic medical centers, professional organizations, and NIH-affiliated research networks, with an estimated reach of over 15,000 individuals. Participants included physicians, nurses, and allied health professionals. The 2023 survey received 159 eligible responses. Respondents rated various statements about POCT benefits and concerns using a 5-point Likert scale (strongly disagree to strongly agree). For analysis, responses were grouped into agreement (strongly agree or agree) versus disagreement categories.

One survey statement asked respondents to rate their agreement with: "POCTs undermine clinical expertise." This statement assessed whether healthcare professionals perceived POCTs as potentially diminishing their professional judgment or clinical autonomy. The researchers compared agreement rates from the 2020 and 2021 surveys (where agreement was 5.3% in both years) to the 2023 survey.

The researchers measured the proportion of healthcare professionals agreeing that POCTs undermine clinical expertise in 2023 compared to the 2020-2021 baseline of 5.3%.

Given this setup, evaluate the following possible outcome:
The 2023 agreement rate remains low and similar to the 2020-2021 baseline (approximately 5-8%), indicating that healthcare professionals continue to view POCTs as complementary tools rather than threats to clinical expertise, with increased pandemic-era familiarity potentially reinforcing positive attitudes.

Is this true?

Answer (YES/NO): NO